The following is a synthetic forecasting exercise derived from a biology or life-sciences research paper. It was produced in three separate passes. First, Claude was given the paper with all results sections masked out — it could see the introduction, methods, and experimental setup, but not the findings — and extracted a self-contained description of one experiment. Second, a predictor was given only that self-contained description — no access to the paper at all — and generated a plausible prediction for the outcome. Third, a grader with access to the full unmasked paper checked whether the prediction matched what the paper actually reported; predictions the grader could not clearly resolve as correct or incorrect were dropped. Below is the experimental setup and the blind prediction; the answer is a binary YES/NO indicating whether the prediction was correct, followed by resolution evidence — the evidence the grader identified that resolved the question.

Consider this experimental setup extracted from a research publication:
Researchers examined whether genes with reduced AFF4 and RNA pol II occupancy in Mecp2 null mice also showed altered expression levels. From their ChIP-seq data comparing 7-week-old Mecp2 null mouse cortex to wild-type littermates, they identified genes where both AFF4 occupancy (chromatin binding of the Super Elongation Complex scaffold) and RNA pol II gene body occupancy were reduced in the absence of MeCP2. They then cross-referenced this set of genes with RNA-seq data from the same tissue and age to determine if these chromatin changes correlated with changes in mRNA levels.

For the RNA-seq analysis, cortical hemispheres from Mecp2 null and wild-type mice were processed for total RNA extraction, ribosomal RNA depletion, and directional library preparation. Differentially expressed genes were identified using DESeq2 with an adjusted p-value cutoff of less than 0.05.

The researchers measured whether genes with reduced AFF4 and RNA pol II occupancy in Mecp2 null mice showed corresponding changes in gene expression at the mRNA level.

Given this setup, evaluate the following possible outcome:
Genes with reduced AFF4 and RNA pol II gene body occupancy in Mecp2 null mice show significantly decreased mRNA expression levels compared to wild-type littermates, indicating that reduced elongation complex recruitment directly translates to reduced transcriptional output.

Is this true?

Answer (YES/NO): NO